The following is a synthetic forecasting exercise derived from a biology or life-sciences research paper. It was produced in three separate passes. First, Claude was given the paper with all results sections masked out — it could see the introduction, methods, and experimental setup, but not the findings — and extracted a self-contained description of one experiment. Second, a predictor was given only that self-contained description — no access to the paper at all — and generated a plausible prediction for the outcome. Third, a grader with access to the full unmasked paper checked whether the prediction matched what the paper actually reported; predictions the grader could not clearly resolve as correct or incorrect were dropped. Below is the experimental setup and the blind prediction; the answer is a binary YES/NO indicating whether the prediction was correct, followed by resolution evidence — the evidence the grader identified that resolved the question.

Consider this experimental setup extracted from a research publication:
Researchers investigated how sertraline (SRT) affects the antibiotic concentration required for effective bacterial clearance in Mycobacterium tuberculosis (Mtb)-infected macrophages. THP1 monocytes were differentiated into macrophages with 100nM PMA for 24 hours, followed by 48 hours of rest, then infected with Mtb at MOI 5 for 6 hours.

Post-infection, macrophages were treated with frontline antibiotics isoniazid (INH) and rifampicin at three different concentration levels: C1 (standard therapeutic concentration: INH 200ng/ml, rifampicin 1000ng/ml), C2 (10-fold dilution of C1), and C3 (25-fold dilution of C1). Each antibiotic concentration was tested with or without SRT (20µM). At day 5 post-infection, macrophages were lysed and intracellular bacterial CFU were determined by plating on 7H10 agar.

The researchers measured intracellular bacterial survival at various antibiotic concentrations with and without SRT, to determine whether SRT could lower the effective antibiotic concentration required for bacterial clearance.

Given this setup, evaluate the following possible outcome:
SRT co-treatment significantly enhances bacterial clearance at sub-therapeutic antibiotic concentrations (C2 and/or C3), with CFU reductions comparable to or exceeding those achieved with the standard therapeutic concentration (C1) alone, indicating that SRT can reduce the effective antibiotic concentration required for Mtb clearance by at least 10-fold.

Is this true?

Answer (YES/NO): YES